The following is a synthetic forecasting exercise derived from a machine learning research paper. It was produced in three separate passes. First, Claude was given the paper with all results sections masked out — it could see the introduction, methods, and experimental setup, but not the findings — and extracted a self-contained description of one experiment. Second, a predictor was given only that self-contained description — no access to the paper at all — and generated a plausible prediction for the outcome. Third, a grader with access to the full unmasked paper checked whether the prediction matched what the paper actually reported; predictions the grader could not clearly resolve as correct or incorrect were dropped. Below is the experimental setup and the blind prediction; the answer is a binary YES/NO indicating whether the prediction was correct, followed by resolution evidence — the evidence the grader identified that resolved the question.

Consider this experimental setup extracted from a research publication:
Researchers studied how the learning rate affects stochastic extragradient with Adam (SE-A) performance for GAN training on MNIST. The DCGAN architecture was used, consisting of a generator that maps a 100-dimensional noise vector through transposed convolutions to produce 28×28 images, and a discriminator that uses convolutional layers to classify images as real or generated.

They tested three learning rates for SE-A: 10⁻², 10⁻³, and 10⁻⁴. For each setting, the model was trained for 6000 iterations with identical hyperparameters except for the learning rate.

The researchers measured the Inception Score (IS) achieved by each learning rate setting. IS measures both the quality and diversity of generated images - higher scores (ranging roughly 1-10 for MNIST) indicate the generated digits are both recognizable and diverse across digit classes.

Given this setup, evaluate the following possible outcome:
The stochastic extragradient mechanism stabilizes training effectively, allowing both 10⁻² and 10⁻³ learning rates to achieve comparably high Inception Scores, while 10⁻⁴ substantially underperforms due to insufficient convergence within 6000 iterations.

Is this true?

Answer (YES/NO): NO